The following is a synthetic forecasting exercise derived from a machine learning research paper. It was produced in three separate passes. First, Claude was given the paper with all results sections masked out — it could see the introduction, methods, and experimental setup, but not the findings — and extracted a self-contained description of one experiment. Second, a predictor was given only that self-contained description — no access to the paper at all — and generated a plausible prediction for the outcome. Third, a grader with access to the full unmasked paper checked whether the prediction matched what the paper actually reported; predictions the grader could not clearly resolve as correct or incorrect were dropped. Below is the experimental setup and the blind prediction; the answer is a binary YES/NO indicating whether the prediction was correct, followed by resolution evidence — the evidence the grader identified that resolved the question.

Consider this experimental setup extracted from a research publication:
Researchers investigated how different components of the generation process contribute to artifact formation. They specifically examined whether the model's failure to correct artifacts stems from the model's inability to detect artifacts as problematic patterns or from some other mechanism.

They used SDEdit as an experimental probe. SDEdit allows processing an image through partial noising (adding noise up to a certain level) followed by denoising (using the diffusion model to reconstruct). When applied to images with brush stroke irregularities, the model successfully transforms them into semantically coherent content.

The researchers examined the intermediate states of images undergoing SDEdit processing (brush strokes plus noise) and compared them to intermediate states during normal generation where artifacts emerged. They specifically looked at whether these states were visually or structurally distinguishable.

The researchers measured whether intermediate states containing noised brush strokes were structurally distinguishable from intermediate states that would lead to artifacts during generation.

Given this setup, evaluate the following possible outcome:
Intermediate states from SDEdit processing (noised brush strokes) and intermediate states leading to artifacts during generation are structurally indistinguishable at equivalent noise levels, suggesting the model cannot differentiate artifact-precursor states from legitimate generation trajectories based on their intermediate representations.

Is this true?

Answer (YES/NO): YES